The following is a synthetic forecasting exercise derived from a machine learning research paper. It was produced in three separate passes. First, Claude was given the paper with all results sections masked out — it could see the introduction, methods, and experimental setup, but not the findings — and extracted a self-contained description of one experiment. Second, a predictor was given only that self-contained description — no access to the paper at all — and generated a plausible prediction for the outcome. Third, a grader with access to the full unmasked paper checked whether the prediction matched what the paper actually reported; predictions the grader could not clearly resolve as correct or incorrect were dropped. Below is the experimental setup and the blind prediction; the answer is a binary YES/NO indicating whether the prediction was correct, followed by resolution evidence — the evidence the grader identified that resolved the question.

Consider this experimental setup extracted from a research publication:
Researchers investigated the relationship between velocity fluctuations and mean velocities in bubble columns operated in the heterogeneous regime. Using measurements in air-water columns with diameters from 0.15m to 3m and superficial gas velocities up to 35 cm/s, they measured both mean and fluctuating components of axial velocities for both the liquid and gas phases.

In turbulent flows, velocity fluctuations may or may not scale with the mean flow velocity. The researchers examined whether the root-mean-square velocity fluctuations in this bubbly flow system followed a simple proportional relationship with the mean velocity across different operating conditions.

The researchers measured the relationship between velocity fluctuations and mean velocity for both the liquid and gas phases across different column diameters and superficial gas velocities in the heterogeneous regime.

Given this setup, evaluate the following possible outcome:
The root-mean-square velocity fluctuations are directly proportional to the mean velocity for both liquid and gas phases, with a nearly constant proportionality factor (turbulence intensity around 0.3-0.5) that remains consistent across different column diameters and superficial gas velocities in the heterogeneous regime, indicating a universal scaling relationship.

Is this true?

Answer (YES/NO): NO